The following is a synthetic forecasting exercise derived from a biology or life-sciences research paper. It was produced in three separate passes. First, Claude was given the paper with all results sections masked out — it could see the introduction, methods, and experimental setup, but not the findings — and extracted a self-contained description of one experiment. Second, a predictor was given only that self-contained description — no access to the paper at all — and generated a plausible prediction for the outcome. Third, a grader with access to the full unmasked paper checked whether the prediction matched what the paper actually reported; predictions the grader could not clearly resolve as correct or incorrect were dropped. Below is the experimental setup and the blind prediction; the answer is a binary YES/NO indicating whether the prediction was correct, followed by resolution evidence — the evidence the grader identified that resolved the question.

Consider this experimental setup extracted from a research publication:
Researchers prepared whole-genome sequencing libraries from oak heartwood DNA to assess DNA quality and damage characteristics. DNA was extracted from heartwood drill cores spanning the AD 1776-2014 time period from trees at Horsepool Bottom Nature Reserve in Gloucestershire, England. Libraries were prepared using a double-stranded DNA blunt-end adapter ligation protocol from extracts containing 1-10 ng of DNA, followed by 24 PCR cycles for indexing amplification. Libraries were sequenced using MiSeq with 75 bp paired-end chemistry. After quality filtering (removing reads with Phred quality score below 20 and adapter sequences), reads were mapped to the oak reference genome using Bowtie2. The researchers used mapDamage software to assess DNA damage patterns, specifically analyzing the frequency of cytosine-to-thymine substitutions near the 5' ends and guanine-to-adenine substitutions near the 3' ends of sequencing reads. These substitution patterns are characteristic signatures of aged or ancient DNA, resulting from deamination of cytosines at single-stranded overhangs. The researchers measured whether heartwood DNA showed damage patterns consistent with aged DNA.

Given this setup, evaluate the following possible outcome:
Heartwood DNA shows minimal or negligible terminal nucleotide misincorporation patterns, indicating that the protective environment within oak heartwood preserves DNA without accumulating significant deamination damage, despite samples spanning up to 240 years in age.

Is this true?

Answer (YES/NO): YES